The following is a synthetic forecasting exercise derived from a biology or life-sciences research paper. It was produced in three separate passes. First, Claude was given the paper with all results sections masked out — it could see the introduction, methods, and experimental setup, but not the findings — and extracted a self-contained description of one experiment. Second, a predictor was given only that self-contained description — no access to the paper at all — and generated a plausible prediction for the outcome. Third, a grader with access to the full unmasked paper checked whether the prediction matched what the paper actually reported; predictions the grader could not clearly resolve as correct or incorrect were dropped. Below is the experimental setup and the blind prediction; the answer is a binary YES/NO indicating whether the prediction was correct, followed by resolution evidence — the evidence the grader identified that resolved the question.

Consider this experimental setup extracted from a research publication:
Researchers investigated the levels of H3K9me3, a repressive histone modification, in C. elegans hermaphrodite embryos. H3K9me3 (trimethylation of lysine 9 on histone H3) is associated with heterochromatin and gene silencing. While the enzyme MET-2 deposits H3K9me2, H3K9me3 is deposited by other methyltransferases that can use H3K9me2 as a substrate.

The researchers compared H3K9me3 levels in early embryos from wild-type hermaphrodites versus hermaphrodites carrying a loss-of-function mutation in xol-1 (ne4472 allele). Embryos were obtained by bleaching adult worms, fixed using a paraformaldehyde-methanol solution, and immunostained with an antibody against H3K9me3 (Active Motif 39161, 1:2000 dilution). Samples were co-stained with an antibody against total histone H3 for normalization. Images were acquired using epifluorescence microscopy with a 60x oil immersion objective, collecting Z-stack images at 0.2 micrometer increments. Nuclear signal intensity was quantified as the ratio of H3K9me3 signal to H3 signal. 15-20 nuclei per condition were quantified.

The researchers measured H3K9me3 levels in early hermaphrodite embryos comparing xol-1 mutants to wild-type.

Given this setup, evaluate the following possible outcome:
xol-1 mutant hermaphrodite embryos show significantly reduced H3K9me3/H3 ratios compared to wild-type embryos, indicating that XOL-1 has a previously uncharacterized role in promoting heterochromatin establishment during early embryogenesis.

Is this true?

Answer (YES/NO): NO